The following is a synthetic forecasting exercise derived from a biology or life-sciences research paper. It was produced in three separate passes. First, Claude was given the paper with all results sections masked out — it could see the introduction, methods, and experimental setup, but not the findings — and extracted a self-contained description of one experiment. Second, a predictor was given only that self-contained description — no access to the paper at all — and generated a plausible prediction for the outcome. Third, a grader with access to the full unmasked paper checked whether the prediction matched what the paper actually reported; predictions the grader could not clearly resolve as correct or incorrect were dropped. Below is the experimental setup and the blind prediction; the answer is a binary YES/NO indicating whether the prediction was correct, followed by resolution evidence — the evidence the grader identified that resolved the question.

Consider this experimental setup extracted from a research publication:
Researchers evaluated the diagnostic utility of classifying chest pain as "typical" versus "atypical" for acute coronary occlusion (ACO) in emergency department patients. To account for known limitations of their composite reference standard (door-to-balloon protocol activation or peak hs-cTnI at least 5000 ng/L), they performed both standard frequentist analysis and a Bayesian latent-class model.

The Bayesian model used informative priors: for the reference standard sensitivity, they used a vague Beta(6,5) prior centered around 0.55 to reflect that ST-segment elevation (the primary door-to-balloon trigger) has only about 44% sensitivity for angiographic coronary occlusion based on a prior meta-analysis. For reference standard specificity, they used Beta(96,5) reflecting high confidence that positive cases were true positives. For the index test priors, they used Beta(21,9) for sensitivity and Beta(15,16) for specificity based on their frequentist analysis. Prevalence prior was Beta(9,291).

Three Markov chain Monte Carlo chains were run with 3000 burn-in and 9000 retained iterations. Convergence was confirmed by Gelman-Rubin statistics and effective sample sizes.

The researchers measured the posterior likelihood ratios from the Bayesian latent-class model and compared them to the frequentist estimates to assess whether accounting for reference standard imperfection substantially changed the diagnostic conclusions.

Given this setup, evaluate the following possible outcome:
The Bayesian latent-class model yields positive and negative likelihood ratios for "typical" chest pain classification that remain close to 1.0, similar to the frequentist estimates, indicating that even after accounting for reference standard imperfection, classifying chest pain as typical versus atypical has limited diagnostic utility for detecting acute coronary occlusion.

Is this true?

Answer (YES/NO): YES